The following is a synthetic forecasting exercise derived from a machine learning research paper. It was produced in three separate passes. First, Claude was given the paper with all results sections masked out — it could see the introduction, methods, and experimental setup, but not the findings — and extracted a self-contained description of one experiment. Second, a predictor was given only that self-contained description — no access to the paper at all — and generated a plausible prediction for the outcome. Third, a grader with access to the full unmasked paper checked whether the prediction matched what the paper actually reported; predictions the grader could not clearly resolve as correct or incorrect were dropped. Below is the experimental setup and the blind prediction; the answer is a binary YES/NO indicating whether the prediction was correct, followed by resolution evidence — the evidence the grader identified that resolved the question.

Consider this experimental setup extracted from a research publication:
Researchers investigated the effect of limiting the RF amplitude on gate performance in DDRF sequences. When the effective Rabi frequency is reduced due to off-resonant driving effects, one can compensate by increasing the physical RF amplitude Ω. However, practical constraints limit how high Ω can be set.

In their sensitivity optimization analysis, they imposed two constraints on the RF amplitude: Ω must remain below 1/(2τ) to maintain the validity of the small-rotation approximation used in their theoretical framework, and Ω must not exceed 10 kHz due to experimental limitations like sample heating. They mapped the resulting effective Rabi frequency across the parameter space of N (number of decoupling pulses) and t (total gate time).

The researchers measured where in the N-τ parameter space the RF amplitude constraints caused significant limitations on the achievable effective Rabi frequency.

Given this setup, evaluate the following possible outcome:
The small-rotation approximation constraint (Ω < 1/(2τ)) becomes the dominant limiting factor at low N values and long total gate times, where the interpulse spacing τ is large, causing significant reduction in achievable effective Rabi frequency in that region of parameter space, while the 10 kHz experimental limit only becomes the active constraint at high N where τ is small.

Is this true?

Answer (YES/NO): NO